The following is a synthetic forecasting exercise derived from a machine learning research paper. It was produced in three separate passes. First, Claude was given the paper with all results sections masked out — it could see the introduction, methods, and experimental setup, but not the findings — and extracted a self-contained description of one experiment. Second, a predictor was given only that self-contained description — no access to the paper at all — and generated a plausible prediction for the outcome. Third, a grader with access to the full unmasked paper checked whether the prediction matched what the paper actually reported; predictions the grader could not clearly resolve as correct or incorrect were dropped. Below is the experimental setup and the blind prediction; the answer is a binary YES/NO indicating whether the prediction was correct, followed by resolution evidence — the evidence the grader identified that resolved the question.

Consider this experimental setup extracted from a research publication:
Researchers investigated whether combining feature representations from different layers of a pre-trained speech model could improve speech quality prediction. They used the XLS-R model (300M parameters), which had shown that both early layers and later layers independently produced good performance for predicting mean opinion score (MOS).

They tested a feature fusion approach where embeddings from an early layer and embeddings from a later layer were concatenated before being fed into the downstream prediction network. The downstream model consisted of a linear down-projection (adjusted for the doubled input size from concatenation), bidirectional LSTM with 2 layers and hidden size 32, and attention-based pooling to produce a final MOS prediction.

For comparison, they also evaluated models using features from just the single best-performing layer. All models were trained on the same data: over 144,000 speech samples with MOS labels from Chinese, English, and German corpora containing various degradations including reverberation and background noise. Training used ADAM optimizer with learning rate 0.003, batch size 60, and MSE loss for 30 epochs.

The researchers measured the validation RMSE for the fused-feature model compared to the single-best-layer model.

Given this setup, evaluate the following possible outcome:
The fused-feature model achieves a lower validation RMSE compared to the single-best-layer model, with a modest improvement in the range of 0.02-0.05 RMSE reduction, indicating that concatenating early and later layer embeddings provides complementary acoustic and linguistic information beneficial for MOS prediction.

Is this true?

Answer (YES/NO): NO